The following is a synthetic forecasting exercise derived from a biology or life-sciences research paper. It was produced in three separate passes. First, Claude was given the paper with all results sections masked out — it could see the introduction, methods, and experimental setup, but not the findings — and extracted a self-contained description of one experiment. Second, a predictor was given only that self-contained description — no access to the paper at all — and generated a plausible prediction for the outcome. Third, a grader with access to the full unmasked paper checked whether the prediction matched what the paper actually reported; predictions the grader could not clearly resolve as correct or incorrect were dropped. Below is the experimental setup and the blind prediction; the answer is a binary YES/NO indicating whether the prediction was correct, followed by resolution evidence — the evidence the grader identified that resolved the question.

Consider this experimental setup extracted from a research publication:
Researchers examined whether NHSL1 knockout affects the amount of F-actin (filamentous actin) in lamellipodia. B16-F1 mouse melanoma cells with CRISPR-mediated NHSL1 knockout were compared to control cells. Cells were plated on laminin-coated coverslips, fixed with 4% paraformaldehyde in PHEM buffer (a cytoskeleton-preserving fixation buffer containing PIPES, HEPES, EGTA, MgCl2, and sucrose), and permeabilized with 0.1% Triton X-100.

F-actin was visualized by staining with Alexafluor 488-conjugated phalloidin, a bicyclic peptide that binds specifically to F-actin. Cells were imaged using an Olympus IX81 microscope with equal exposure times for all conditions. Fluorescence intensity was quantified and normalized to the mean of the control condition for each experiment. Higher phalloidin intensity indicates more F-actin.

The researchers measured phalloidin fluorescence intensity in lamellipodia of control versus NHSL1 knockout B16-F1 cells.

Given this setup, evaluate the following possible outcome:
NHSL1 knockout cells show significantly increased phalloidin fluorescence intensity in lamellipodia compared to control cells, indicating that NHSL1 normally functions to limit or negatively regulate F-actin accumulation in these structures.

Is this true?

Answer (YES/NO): YES